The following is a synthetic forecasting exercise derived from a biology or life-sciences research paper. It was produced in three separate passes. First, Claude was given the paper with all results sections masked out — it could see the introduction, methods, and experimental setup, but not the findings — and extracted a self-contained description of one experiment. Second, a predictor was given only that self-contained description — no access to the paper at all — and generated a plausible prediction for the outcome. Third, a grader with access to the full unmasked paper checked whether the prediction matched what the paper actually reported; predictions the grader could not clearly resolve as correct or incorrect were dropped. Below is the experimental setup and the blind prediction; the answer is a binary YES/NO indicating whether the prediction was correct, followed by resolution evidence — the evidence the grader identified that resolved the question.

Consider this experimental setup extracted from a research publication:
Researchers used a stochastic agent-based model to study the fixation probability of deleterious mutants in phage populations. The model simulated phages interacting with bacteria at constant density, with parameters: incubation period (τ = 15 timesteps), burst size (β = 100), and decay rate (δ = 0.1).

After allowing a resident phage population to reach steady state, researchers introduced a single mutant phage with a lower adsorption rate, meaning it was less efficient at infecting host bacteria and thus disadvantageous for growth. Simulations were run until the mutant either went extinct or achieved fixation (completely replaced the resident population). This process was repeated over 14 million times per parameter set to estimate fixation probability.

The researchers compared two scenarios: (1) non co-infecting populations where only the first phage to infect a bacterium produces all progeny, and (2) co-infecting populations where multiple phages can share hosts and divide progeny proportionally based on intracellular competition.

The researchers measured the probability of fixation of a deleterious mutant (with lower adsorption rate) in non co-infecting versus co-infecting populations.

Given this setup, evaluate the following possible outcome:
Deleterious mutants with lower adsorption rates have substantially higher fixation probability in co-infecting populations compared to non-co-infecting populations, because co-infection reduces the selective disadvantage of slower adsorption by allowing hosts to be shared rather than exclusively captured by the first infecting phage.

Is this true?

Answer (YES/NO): NO